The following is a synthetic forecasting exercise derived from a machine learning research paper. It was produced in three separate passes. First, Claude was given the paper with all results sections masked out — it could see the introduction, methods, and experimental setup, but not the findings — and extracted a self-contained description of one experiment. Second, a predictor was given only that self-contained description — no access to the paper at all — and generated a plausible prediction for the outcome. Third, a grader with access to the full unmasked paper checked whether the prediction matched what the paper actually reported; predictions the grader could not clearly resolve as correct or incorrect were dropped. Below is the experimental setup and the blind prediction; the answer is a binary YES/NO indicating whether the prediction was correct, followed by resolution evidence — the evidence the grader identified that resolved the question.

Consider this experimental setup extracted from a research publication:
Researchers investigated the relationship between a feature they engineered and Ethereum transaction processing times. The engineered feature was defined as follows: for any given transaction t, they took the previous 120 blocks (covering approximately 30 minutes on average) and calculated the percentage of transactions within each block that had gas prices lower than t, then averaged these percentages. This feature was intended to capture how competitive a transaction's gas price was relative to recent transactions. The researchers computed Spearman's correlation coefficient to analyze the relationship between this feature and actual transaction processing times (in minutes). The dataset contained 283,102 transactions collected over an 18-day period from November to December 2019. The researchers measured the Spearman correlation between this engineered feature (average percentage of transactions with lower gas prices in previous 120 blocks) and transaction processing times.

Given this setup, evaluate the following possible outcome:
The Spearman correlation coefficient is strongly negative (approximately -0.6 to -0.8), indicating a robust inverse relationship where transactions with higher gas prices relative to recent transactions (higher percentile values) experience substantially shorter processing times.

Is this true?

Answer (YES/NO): NO